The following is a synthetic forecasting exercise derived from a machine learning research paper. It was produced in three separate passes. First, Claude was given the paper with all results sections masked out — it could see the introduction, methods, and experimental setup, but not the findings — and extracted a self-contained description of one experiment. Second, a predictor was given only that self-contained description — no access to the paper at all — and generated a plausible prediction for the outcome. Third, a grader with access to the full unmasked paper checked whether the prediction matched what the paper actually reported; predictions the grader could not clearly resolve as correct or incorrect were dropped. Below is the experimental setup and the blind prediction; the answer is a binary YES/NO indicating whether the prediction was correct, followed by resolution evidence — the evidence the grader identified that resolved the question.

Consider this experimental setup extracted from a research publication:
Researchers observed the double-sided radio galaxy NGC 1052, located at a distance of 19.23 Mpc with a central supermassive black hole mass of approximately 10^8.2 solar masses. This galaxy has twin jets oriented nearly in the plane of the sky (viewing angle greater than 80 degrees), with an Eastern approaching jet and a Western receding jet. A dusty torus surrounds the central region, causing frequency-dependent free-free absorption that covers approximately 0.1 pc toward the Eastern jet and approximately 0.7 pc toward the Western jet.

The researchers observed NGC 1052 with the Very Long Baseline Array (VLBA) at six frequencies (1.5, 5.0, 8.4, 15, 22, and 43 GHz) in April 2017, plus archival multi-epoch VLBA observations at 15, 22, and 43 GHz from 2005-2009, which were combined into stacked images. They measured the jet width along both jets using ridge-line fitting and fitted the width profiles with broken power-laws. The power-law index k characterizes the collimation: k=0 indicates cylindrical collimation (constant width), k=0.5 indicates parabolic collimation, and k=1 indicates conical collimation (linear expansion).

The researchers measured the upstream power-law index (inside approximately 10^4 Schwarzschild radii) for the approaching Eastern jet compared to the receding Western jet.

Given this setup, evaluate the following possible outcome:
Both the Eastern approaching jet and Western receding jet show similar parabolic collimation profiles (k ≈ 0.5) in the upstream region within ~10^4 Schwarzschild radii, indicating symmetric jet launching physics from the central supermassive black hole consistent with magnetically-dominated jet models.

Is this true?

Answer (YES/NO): NO